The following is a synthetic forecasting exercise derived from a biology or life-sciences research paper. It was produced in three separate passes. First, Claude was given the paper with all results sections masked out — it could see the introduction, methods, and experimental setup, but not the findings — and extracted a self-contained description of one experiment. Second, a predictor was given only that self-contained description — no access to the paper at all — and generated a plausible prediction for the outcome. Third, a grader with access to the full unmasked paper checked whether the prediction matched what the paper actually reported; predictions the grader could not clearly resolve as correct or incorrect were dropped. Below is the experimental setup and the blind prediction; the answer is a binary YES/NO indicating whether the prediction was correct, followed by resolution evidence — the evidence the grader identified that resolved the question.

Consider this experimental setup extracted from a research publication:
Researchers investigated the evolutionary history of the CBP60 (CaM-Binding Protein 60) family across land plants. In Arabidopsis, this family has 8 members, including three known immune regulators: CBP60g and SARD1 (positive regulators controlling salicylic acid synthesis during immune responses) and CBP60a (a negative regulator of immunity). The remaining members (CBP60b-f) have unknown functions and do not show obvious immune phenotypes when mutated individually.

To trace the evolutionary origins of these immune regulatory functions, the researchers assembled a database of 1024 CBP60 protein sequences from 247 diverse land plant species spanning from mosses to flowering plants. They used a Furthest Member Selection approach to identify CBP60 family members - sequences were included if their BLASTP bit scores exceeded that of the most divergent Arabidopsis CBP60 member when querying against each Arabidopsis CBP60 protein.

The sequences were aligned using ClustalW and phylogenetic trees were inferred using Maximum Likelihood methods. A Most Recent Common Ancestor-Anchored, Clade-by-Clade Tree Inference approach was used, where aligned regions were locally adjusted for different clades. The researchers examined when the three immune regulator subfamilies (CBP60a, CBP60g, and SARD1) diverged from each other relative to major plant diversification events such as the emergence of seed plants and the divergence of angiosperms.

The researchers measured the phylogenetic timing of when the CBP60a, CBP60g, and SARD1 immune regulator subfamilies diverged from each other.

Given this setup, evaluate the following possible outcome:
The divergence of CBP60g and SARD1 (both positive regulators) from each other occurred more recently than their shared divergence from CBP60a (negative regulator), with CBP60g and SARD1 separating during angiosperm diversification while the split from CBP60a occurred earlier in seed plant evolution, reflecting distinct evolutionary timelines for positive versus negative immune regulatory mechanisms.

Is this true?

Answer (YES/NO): NO